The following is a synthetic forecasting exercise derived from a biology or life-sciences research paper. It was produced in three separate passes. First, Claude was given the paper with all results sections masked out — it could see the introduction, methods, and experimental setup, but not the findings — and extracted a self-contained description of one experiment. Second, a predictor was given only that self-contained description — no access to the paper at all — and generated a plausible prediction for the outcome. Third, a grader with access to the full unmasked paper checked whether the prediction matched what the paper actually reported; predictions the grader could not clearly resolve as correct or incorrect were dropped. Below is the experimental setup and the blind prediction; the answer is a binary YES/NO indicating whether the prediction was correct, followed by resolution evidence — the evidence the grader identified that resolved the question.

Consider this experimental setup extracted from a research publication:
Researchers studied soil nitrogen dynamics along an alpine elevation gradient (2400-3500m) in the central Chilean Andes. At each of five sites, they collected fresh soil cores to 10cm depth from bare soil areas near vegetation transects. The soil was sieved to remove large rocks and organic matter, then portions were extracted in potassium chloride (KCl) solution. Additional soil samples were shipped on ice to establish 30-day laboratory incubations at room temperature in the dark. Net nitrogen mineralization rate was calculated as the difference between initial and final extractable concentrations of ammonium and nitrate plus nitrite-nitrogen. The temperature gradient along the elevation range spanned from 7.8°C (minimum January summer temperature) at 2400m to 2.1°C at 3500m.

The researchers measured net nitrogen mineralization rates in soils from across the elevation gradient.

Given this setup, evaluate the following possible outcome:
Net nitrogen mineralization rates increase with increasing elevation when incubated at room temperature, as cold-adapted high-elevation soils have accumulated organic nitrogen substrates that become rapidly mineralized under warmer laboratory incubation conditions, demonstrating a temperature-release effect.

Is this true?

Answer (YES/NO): NO